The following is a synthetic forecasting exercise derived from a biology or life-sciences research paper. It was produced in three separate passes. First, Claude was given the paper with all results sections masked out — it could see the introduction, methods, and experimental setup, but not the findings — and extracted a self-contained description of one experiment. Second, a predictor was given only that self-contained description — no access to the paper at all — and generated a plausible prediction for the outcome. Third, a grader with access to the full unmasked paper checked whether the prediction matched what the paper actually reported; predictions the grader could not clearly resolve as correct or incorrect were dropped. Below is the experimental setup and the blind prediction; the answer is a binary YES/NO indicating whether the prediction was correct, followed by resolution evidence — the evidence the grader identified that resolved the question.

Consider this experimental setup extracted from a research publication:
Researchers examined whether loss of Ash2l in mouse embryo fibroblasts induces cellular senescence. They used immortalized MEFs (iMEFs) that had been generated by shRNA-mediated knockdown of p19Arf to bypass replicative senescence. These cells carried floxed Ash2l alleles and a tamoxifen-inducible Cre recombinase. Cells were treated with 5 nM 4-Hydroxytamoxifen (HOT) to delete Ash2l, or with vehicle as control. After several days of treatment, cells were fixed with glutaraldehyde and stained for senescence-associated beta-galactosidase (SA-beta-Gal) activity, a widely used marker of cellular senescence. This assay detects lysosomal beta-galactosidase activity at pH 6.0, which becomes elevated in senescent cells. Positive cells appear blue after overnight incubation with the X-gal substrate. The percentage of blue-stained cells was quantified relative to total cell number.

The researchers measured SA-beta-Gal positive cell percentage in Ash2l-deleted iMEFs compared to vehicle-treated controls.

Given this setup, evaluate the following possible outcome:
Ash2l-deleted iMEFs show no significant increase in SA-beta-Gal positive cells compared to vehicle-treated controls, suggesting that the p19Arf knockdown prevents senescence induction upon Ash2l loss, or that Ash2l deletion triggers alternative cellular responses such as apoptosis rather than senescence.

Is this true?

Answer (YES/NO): NO